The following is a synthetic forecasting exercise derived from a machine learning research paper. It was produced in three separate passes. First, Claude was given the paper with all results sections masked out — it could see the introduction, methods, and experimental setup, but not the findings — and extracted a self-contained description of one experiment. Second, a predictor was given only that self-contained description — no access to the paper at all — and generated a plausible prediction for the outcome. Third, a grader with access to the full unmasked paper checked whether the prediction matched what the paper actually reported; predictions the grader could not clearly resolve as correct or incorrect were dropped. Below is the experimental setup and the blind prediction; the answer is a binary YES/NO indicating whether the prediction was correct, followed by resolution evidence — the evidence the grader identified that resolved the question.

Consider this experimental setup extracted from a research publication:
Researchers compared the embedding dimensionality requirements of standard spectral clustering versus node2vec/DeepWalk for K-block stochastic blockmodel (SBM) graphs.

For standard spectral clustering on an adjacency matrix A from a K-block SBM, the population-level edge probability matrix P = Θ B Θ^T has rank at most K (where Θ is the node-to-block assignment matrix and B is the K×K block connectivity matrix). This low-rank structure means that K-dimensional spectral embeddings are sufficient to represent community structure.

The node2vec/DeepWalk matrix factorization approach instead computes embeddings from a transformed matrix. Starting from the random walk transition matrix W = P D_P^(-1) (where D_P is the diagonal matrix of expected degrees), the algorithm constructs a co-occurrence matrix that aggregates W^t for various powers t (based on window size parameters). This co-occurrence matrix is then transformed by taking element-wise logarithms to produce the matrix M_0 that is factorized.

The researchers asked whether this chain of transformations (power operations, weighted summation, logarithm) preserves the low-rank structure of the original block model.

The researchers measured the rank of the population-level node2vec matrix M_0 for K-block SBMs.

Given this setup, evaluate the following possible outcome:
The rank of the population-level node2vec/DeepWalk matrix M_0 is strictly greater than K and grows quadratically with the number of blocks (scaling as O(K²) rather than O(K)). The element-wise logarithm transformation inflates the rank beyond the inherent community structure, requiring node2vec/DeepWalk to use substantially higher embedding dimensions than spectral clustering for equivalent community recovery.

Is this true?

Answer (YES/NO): NO